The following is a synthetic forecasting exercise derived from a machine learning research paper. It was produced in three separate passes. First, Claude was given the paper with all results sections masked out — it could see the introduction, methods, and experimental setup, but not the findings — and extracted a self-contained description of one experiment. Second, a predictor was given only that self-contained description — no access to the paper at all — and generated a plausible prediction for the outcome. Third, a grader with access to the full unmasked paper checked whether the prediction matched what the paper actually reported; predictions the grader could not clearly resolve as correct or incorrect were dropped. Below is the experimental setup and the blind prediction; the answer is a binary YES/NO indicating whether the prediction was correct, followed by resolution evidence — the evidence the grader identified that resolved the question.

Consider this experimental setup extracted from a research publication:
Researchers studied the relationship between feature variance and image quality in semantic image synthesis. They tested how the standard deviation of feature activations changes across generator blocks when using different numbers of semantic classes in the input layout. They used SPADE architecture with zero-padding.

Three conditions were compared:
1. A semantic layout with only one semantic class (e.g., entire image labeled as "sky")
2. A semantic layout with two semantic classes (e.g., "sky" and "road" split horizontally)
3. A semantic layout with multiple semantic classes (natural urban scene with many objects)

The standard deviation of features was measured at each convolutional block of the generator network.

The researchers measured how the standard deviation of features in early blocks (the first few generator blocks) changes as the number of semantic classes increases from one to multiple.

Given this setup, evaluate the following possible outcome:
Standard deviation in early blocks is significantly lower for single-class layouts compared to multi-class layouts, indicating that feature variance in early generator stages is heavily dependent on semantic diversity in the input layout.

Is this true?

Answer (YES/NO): YES